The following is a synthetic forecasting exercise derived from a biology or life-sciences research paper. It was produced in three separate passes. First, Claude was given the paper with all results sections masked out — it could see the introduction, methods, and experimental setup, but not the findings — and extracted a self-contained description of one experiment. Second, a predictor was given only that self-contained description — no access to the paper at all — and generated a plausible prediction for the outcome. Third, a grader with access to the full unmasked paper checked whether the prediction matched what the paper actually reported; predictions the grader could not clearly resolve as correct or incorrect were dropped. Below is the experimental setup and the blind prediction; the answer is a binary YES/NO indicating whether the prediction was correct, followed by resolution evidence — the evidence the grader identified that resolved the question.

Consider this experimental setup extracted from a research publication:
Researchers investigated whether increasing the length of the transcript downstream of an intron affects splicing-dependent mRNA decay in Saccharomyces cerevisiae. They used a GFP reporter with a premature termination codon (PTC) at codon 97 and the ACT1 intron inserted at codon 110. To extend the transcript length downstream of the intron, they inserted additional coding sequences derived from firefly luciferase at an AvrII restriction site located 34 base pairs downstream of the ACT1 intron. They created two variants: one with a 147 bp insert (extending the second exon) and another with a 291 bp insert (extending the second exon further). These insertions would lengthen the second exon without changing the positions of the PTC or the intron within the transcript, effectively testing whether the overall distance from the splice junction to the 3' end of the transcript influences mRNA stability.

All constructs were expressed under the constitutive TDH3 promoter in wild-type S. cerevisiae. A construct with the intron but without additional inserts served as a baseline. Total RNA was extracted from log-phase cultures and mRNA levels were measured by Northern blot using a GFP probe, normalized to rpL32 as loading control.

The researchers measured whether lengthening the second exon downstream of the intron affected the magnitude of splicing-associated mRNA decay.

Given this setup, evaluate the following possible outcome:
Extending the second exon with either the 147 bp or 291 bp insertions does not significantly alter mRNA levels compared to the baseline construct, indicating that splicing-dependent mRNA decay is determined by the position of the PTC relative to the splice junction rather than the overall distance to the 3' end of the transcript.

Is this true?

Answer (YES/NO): NO